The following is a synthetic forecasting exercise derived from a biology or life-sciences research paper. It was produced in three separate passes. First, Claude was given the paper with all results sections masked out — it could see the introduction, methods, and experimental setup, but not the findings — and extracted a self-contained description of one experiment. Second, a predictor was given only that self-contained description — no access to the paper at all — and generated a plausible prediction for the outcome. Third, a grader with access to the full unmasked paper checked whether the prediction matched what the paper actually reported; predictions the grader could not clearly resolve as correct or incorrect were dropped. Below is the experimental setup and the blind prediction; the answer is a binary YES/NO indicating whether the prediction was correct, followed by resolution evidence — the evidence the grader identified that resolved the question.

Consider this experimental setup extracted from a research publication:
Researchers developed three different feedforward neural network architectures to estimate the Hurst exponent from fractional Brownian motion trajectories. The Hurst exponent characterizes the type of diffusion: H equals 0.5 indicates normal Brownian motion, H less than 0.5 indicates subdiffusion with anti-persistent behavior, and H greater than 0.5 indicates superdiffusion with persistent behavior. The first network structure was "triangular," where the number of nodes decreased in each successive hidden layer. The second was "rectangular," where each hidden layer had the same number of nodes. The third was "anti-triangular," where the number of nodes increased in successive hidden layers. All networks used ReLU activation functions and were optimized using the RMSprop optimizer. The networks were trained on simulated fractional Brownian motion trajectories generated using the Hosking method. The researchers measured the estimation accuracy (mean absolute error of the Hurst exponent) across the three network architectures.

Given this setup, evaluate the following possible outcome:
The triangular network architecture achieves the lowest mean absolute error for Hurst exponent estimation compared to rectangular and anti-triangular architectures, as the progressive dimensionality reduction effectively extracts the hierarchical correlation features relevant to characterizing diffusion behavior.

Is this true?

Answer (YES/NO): NO